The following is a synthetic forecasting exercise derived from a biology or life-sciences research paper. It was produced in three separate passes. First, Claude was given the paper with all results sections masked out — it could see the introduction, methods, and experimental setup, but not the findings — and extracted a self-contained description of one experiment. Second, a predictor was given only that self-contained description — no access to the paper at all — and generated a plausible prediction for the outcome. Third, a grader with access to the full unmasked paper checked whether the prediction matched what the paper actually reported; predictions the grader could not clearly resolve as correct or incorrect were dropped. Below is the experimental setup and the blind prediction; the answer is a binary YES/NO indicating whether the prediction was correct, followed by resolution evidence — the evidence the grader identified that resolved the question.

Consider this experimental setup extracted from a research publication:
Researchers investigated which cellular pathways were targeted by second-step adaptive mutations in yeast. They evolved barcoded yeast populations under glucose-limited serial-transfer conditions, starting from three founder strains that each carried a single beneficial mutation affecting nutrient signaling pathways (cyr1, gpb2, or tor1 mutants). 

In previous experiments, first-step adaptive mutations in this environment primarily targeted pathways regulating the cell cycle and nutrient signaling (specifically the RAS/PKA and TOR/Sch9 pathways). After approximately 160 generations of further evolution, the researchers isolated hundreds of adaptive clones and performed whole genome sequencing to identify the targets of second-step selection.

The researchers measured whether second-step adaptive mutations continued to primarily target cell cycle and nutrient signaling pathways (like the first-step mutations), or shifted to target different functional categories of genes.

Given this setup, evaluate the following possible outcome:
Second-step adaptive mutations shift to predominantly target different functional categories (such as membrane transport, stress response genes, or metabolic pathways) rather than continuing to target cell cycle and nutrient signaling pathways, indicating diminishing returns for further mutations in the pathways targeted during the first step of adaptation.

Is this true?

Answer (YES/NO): YES